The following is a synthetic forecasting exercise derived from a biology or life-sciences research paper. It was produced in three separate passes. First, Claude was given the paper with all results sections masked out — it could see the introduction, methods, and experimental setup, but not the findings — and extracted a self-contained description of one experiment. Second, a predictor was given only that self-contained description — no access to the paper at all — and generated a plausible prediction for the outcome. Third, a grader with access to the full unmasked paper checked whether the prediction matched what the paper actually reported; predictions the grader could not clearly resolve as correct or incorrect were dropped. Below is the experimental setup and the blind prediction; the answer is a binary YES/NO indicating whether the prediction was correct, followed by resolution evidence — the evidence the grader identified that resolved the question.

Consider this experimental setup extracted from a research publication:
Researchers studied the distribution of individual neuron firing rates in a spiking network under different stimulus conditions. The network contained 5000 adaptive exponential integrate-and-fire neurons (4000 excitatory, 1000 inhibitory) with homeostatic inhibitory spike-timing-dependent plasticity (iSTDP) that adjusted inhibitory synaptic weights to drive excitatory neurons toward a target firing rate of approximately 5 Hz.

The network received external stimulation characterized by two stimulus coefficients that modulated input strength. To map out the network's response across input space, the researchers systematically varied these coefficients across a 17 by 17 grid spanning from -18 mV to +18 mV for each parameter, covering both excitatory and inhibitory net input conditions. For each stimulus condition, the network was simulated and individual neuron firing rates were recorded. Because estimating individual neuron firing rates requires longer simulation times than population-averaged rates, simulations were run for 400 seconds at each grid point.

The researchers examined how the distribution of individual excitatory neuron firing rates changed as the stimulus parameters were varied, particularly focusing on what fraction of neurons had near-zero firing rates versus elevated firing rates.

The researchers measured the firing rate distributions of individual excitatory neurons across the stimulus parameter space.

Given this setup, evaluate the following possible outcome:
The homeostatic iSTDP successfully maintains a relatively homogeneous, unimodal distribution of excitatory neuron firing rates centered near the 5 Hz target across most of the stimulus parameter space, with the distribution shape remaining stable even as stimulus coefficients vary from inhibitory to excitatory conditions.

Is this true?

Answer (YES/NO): NO